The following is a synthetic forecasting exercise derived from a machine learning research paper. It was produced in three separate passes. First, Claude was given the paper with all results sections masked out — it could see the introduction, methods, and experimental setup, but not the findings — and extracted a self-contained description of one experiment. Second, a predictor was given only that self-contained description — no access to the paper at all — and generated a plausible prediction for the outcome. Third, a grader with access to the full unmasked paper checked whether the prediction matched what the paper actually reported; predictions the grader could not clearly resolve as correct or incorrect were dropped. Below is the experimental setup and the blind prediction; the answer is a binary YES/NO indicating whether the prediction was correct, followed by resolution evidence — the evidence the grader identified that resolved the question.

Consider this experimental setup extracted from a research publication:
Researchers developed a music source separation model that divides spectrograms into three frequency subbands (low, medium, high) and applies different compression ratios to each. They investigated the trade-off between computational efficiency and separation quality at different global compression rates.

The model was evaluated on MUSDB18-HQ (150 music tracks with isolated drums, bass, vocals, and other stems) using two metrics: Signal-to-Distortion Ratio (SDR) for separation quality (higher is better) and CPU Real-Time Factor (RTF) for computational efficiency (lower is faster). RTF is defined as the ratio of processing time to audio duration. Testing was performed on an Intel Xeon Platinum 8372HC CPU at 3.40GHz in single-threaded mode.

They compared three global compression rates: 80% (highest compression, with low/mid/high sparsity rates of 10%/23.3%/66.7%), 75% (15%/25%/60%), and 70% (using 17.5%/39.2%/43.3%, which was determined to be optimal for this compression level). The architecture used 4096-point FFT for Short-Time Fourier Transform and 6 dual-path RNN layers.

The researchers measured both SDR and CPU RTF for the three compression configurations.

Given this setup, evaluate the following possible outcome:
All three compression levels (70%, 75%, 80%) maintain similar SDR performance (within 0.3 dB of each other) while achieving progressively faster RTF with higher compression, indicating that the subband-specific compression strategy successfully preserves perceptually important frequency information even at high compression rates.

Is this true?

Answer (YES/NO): NO